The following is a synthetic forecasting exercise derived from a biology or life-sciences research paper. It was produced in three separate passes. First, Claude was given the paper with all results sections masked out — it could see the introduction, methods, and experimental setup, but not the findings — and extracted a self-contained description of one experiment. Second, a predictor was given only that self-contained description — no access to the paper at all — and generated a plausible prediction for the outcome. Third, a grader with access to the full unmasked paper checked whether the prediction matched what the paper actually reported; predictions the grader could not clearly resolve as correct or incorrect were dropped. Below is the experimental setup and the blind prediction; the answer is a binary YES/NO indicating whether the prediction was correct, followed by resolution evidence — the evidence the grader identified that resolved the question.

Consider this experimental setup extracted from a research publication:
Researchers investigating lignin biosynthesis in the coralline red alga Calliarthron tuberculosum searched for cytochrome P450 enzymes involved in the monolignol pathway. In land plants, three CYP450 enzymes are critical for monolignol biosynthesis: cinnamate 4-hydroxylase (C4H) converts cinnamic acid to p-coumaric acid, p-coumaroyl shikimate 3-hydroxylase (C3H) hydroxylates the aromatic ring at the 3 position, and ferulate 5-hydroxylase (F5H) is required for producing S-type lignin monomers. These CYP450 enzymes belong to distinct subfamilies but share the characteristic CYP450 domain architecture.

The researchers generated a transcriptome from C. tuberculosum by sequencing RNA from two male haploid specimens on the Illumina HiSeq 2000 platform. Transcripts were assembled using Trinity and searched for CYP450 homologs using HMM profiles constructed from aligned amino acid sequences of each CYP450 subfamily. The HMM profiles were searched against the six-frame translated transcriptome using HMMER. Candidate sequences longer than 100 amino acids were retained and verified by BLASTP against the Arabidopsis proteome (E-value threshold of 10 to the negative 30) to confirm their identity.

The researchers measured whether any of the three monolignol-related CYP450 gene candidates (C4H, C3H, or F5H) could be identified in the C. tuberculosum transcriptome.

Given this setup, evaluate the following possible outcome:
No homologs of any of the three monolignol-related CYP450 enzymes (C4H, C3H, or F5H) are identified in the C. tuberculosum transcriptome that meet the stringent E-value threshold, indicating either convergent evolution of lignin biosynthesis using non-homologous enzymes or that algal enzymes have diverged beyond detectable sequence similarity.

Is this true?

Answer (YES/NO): NO